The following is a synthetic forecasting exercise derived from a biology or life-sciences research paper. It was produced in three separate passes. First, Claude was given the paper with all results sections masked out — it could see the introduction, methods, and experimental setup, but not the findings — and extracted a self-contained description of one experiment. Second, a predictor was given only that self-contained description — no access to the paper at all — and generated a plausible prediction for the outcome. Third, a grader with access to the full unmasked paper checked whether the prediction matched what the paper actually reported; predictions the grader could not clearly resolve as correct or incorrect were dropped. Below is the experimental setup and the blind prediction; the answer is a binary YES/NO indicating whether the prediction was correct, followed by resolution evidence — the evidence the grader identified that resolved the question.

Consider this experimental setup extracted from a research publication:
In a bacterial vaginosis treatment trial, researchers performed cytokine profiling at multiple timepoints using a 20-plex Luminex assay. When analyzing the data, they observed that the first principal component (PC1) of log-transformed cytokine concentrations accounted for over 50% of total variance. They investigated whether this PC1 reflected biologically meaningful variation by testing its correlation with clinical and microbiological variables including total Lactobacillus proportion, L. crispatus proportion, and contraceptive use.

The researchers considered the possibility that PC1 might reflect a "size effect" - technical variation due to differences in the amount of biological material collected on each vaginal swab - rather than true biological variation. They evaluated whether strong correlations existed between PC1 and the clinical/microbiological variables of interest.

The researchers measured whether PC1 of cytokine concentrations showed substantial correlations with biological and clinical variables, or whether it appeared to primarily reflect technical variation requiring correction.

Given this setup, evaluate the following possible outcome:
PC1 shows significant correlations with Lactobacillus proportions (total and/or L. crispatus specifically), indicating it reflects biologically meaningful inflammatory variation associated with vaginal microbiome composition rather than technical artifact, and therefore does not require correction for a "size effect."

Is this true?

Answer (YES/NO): NO